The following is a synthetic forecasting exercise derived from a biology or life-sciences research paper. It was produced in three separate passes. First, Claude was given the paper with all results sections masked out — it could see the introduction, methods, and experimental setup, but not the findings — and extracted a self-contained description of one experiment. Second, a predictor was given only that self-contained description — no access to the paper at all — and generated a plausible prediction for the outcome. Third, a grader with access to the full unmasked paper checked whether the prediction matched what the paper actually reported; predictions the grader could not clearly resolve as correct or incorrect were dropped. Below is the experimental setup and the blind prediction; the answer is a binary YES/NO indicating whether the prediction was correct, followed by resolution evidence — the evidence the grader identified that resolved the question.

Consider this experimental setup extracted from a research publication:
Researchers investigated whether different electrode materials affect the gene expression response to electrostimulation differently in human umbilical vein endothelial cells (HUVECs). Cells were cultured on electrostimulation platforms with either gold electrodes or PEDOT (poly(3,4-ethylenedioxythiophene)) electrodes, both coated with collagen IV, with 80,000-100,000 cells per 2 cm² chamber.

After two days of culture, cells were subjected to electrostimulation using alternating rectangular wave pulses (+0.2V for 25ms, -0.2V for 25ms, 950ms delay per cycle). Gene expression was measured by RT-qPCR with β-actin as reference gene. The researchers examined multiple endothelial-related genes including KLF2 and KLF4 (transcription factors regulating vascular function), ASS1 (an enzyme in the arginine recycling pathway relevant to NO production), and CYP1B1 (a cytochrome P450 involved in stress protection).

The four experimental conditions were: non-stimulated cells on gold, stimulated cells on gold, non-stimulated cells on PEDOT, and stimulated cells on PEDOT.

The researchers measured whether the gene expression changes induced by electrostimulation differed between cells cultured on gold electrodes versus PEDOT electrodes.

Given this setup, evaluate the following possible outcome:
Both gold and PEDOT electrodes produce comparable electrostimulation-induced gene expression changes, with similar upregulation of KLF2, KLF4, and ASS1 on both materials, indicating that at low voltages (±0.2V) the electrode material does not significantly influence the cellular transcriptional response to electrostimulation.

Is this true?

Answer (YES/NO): NO